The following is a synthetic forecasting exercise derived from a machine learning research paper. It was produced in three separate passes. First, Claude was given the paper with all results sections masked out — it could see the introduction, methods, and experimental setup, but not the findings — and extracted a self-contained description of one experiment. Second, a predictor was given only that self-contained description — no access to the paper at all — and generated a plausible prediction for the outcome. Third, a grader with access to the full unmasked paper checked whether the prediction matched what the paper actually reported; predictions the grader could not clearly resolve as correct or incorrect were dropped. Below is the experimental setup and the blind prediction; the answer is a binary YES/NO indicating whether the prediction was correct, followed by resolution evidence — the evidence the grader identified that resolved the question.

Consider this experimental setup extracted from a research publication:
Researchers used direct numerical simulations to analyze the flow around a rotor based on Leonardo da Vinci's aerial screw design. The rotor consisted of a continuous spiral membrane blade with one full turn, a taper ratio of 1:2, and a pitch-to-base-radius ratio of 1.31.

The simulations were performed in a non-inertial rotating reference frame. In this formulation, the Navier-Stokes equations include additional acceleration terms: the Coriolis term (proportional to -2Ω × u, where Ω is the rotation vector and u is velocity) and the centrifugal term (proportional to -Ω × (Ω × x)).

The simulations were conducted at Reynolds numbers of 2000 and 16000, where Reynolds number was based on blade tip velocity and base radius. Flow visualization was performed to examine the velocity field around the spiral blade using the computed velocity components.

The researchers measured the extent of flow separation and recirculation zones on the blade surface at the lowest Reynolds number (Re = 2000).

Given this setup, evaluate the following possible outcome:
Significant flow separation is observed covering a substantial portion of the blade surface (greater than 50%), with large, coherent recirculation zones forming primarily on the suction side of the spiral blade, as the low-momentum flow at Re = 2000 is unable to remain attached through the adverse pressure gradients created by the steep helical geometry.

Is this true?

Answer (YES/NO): NO